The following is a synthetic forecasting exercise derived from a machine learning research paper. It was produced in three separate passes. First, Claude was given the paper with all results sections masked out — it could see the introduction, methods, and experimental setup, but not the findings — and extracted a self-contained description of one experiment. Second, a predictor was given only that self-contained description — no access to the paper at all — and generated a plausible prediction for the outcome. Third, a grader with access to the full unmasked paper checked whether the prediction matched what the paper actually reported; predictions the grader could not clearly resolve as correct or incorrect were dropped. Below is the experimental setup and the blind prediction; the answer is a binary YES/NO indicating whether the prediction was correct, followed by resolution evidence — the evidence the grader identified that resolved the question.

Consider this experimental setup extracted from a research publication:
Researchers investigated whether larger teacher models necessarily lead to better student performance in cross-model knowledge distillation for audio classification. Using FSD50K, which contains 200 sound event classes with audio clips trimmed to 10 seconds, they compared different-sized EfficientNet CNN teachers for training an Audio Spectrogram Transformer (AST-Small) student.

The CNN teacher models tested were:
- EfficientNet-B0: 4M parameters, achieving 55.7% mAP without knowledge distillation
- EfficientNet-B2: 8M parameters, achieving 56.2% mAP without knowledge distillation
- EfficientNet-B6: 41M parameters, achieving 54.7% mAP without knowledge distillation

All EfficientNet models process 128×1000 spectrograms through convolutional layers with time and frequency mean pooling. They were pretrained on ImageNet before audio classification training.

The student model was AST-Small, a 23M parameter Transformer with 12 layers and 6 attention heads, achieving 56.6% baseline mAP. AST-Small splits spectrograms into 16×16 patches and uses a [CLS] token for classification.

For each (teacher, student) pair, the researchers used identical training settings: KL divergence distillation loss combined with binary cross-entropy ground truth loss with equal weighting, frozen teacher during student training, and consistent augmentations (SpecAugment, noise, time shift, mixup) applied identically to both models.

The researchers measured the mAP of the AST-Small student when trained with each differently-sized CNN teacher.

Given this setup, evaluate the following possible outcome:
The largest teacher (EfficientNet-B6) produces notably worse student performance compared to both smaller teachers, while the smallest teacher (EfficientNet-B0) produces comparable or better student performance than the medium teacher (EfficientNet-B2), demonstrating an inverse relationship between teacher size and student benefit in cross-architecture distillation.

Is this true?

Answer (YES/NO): YES